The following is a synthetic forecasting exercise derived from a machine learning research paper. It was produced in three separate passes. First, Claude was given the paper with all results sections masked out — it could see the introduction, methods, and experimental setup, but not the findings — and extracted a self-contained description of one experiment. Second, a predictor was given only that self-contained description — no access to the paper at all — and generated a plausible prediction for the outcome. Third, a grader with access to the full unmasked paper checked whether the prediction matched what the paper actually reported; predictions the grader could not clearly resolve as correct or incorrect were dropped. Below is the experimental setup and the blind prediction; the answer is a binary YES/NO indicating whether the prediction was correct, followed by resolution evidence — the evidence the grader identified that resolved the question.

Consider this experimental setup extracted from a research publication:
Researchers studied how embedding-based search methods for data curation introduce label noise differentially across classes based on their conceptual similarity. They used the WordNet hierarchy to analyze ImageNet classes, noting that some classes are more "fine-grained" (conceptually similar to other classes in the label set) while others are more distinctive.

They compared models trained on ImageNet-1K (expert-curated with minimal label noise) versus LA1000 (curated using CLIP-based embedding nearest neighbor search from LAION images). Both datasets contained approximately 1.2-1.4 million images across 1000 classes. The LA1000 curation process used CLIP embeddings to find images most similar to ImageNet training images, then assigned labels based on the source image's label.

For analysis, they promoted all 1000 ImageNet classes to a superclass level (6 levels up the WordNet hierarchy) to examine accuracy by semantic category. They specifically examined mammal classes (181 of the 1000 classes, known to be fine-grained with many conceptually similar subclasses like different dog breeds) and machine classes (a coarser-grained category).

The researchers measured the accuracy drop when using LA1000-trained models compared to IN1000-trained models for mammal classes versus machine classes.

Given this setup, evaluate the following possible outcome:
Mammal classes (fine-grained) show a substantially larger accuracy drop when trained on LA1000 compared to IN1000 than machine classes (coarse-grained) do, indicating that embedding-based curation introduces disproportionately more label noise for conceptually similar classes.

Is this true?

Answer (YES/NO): YES